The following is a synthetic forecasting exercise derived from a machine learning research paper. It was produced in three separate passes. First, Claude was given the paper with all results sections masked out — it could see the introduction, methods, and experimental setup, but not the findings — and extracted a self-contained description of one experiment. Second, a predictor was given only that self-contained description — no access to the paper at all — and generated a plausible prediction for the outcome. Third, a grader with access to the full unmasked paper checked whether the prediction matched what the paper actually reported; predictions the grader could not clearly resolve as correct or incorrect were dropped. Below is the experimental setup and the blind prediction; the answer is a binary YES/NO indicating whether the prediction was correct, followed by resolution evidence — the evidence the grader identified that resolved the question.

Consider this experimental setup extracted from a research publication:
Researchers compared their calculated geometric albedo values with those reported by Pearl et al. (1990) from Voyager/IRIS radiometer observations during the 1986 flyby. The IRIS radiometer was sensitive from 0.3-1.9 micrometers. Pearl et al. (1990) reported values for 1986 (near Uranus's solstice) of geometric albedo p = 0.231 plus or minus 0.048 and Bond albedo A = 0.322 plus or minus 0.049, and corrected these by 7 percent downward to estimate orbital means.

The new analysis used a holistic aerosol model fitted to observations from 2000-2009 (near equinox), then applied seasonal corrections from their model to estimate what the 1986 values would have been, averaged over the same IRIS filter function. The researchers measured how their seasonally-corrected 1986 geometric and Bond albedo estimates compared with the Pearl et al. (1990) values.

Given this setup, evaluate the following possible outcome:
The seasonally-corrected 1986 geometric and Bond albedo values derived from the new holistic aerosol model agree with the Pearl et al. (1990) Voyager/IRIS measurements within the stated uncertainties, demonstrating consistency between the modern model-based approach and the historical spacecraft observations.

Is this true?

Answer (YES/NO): YES